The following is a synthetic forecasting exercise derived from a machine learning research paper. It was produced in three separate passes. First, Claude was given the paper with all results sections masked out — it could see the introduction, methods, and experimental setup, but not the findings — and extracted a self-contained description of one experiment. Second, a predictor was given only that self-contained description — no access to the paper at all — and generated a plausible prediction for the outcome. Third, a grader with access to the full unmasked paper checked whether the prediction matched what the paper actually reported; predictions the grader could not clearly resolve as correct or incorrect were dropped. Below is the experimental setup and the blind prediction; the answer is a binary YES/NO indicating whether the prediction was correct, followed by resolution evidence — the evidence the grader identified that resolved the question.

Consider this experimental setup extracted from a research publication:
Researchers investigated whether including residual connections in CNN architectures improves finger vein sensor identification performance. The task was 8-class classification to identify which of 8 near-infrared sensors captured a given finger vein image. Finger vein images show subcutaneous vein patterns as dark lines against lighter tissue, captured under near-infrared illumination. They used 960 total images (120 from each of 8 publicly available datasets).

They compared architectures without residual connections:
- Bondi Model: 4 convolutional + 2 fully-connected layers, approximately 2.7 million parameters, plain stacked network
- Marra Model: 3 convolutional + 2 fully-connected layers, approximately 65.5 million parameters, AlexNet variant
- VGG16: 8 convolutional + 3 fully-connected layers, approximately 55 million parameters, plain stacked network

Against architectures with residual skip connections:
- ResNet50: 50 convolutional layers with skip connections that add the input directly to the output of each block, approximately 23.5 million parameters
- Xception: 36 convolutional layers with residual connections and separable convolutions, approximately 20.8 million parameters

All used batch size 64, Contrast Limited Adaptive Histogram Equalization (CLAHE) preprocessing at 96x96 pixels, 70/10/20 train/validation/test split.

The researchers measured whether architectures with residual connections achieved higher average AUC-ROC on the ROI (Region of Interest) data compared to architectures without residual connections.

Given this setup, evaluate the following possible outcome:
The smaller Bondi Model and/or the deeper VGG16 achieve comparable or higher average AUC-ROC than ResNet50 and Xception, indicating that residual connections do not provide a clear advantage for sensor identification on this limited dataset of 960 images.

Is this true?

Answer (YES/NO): NO